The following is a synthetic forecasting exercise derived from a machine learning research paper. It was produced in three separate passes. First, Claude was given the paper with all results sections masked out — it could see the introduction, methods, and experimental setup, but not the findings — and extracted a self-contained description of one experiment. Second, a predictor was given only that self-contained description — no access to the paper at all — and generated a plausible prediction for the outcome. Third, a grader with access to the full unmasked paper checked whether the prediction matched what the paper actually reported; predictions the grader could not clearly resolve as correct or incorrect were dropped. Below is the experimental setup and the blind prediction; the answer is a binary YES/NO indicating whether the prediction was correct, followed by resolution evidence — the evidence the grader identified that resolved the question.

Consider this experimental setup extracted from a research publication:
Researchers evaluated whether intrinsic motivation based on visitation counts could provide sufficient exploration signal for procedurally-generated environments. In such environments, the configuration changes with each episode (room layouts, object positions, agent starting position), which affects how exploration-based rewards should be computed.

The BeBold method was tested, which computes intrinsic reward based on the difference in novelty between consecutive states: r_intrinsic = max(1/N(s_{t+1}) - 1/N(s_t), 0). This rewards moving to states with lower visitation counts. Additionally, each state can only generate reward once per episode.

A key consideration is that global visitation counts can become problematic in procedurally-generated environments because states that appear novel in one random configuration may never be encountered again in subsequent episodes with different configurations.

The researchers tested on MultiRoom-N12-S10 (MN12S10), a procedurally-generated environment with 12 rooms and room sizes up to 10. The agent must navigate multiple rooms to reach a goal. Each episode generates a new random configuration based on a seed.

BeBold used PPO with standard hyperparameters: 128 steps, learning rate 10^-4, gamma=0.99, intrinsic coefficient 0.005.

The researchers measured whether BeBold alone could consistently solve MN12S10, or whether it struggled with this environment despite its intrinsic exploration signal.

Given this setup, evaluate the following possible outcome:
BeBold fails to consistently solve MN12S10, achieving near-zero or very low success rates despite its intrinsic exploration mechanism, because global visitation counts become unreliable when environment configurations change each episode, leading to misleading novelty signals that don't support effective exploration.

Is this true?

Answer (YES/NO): YES